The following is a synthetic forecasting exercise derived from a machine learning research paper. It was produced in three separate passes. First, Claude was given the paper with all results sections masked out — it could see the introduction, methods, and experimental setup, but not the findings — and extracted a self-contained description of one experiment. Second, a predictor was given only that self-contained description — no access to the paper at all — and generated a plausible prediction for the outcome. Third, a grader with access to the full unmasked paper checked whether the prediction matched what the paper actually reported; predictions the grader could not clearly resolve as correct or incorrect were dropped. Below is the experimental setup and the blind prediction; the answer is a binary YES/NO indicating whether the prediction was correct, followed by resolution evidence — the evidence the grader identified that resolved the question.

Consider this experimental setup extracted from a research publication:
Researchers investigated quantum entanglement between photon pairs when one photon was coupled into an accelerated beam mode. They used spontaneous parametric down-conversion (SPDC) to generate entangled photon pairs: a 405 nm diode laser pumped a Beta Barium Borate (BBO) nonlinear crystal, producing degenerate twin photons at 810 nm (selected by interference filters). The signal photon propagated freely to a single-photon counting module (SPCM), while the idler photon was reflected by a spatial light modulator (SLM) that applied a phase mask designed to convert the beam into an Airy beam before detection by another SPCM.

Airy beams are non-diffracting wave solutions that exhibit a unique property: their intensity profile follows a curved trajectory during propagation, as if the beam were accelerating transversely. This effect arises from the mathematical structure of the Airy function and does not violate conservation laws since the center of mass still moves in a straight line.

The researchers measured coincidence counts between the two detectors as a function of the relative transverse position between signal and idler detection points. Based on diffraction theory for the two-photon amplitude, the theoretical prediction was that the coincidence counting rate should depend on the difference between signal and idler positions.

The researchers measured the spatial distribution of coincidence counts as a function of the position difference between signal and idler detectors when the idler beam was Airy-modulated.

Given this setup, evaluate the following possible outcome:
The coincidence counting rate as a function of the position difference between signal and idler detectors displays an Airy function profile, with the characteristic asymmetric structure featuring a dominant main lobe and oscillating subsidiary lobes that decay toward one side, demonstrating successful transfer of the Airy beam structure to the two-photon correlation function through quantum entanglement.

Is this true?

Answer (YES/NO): NO